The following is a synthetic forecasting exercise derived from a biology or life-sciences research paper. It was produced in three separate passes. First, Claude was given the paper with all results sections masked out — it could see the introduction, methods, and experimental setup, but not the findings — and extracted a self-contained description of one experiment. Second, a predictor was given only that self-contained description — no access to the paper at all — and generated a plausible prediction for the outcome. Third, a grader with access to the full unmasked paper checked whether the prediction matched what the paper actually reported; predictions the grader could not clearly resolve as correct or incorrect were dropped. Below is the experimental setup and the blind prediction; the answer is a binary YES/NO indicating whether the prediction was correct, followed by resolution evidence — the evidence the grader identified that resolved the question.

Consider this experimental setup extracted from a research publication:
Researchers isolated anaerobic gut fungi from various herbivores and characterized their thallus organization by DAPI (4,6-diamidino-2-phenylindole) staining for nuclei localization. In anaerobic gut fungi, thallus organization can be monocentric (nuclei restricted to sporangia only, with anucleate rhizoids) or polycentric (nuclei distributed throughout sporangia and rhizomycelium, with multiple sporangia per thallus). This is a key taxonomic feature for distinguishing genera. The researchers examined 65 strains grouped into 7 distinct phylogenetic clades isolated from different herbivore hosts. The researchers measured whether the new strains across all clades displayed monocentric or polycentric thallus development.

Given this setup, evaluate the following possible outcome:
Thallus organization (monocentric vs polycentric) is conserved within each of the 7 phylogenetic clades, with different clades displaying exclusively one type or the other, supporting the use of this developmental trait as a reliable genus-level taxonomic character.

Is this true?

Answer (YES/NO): YES